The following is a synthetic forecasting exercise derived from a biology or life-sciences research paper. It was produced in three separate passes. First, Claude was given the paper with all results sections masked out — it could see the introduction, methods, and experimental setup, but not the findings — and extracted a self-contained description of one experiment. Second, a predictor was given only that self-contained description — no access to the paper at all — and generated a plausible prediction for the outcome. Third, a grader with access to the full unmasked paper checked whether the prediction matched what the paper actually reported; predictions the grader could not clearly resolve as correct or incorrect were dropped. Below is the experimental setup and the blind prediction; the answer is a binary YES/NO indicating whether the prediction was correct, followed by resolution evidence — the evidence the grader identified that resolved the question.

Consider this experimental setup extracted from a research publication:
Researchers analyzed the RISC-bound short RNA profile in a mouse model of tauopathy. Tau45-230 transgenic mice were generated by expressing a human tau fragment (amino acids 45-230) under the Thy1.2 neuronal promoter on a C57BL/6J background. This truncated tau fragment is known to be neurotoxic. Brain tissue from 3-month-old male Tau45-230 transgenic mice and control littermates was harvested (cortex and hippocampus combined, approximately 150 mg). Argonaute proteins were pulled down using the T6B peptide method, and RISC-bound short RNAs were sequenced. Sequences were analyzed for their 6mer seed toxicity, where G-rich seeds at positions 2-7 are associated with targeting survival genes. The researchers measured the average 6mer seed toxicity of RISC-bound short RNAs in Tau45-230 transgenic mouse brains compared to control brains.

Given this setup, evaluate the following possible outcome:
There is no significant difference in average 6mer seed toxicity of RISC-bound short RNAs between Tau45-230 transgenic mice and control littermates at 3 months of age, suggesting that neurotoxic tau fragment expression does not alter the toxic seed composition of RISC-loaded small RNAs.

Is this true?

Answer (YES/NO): NO